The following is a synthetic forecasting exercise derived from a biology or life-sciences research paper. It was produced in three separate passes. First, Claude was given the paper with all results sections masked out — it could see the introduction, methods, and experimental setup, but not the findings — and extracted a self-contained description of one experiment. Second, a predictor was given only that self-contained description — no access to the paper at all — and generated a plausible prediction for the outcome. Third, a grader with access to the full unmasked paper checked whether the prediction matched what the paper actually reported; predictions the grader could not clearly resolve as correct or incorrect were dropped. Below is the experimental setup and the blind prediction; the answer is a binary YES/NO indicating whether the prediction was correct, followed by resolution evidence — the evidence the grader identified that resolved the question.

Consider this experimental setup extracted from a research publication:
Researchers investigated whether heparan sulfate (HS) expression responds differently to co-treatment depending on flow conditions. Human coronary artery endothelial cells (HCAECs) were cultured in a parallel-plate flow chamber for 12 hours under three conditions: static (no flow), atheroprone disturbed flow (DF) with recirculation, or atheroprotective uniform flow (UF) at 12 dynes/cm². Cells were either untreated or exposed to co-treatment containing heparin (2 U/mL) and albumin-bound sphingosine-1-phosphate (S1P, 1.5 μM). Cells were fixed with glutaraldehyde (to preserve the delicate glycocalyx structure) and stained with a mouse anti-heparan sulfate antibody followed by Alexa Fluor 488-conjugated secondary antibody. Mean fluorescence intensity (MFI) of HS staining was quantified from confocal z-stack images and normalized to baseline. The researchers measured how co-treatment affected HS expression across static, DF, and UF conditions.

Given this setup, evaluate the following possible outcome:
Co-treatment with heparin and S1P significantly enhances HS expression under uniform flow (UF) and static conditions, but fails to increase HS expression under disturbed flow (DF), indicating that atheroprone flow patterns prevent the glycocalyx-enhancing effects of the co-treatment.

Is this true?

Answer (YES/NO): NO